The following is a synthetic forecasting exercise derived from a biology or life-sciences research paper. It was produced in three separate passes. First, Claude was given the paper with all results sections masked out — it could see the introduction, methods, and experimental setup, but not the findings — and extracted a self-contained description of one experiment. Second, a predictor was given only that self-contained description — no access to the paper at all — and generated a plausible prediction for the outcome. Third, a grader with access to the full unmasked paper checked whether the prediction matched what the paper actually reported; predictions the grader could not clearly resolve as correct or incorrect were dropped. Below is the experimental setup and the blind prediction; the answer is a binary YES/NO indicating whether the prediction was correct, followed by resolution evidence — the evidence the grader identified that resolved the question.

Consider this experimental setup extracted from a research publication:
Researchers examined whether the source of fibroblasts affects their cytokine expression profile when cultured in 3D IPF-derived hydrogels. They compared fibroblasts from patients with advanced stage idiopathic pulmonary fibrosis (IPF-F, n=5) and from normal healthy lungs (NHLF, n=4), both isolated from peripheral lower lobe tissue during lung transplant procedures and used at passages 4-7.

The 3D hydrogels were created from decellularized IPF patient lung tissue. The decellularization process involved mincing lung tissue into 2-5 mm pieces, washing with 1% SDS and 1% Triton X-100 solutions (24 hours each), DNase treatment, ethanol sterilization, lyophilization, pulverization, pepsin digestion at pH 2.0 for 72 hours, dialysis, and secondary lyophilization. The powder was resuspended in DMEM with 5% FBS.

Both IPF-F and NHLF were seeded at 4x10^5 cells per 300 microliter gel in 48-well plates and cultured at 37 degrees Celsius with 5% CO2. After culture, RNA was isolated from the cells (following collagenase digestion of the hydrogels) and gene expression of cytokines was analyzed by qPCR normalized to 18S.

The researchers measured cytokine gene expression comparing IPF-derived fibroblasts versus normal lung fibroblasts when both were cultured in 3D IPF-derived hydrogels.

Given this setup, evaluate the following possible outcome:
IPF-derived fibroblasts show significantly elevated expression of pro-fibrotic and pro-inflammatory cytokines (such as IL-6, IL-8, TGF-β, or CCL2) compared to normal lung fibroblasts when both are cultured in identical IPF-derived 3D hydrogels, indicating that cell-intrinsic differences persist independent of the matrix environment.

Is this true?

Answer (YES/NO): NO